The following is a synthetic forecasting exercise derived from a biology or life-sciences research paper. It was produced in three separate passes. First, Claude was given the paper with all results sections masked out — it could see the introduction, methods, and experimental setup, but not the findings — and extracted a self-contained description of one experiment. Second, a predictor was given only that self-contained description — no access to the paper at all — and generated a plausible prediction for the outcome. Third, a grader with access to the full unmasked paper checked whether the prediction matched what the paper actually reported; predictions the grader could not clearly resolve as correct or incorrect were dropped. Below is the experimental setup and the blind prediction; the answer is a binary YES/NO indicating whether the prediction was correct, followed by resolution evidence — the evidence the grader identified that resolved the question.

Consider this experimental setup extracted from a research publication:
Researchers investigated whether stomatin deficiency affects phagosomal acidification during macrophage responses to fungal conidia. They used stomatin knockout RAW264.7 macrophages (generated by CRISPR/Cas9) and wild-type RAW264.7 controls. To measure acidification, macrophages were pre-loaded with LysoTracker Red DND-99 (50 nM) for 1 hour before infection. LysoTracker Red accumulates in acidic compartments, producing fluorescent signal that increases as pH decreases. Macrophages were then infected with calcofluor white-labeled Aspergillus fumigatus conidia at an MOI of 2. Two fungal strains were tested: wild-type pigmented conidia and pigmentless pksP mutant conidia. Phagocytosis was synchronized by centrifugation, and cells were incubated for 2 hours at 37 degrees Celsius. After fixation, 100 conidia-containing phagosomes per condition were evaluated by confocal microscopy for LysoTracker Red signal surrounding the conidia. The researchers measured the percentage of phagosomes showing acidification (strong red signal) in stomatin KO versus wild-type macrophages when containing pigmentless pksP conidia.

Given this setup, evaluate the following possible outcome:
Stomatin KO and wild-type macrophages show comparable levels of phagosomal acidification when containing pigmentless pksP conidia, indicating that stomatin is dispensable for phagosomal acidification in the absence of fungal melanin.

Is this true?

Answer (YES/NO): NO